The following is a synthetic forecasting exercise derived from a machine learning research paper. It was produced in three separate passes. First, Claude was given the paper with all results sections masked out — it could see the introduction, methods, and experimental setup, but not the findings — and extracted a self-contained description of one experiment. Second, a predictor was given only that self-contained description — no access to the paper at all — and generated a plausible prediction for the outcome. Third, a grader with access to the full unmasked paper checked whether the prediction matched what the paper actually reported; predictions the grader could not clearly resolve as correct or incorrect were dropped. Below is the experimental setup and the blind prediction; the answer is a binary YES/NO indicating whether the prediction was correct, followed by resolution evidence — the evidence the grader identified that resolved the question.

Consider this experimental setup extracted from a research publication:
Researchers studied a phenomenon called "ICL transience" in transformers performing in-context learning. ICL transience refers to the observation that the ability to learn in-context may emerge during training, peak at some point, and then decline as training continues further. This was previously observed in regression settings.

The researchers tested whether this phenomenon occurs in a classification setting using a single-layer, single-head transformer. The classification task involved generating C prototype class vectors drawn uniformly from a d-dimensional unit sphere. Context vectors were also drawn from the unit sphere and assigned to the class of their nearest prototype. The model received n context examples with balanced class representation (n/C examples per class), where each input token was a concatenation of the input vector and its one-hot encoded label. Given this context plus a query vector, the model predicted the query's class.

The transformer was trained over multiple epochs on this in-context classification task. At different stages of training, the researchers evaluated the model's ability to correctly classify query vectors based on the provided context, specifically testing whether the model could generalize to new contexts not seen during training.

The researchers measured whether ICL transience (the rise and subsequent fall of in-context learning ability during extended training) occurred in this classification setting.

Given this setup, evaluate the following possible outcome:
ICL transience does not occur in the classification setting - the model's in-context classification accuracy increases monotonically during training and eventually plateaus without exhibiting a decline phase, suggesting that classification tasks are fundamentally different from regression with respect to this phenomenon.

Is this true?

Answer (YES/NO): NO